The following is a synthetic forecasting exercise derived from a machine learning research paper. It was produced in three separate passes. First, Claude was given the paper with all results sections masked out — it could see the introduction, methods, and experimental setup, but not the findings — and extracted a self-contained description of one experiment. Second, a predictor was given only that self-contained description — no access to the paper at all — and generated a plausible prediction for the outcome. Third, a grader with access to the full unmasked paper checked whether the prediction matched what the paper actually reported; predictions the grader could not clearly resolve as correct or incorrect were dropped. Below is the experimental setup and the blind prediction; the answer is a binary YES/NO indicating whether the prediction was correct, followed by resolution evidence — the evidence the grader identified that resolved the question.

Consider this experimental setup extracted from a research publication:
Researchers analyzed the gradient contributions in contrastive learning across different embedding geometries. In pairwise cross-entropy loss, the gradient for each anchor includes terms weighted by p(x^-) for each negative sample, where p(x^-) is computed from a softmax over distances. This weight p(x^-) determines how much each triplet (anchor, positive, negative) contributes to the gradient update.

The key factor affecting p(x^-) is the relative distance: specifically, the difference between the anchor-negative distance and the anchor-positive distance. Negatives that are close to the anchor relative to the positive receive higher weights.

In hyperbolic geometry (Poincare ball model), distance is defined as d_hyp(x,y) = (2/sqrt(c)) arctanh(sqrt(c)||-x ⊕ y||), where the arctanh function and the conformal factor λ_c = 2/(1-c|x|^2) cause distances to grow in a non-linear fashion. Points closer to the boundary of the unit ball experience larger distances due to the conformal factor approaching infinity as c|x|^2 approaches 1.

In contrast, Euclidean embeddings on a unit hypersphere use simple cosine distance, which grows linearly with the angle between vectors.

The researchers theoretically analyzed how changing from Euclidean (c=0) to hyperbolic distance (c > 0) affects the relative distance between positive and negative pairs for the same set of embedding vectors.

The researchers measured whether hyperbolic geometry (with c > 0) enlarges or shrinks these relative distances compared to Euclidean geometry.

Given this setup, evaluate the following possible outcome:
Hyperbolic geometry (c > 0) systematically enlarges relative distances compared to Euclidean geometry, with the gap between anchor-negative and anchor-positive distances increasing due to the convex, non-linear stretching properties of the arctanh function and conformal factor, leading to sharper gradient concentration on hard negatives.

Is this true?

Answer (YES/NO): YES